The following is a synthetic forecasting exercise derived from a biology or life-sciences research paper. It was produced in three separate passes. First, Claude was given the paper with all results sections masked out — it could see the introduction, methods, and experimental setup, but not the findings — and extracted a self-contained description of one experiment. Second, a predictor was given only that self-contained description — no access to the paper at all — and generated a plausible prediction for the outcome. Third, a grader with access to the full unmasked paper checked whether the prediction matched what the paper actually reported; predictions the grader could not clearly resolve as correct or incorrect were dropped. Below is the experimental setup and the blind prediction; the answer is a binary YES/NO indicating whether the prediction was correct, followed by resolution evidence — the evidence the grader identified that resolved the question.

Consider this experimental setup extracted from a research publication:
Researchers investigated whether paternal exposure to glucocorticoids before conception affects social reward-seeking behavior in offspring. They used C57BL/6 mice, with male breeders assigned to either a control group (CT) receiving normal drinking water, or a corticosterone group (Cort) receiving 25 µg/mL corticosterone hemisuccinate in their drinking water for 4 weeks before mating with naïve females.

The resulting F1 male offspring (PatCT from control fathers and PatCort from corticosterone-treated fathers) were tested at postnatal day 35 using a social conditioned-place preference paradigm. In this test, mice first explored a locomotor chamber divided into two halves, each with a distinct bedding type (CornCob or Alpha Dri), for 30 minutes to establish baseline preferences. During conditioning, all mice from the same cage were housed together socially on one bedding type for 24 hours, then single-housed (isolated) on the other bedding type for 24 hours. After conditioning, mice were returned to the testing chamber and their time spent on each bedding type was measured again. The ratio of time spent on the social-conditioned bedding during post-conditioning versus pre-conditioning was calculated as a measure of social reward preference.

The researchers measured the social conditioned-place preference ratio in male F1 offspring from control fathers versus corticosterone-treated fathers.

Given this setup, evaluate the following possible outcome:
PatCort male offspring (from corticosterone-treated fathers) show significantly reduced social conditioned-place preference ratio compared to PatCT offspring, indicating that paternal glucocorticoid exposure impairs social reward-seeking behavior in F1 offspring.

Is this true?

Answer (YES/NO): NO